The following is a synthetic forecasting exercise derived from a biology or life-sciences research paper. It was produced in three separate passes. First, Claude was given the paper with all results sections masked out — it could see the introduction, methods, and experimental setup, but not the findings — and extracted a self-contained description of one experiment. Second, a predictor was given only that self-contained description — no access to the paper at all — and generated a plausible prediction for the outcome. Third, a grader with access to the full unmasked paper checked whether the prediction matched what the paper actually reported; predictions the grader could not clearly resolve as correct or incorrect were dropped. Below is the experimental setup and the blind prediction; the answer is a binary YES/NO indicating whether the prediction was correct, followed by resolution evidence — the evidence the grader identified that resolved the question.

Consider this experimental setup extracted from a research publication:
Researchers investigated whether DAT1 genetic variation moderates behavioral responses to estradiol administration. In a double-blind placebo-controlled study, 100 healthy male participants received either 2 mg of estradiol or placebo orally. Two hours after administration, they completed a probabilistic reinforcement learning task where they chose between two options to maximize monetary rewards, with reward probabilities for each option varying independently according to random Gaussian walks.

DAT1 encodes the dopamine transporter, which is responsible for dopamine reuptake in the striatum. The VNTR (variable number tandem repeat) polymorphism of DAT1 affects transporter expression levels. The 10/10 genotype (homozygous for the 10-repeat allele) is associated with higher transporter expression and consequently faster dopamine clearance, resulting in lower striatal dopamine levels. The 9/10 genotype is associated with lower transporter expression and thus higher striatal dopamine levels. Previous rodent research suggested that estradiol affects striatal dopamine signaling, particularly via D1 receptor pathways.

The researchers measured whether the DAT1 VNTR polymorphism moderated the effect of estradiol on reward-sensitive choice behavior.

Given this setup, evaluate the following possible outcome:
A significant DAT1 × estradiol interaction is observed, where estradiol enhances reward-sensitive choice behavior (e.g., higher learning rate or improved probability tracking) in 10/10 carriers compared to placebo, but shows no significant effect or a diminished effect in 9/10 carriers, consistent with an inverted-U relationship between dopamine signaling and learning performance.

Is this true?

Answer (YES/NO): NO